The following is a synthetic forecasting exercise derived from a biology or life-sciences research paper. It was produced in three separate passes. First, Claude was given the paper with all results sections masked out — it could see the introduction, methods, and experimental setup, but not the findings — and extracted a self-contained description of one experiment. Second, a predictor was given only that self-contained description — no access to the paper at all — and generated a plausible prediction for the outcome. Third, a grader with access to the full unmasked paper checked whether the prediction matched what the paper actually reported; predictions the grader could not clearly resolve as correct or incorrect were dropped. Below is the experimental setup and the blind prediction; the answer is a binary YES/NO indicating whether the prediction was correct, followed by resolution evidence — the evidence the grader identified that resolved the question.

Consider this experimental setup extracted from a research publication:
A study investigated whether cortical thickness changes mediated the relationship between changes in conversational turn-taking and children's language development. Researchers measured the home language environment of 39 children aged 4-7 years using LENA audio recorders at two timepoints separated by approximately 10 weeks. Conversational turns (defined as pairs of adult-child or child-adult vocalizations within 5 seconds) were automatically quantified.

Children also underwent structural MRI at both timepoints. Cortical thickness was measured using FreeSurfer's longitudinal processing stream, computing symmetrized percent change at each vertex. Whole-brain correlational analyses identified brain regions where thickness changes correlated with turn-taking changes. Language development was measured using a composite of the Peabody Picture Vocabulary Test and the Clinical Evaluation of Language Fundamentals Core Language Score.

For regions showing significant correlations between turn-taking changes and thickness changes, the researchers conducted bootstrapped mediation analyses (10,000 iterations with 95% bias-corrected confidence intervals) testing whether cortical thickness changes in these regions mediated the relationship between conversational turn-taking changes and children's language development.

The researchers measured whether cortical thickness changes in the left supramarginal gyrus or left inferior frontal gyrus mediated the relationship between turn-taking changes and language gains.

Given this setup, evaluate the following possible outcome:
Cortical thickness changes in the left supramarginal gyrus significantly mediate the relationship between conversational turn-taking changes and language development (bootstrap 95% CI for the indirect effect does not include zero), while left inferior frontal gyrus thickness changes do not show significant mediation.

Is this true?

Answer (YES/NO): YES